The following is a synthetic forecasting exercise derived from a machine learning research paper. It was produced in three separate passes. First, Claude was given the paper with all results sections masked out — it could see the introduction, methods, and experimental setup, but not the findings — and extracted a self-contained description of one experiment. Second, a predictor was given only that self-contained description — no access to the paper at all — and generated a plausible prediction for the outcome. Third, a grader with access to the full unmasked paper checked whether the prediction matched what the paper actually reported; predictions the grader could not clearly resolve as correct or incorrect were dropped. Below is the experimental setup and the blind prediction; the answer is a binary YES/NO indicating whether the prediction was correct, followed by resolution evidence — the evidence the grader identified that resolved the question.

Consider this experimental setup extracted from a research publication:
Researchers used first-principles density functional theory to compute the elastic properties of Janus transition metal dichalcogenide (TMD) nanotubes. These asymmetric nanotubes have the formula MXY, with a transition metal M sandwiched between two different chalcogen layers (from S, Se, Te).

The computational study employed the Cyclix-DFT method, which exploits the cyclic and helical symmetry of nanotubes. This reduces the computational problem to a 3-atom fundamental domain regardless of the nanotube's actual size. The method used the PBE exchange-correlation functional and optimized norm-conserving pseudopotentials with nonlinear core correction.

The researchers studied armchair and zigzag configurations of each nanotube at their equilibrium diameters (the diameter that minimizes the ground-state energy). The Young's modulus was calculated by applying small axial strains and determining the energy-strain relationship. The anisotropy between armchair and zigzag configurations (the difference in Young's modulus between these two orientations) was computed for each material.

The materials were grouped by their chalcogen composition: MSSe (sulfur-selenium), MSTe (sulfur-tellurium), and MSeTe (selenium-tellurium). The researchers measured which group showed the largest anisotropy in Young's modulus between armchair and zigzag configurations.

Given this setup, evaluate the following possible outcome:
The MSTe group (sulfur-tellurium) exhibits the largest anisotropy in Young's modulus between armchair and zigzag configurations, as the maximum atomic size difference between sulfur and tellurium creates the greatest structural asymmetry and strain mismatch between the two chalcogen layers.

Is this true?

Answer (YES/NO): YES